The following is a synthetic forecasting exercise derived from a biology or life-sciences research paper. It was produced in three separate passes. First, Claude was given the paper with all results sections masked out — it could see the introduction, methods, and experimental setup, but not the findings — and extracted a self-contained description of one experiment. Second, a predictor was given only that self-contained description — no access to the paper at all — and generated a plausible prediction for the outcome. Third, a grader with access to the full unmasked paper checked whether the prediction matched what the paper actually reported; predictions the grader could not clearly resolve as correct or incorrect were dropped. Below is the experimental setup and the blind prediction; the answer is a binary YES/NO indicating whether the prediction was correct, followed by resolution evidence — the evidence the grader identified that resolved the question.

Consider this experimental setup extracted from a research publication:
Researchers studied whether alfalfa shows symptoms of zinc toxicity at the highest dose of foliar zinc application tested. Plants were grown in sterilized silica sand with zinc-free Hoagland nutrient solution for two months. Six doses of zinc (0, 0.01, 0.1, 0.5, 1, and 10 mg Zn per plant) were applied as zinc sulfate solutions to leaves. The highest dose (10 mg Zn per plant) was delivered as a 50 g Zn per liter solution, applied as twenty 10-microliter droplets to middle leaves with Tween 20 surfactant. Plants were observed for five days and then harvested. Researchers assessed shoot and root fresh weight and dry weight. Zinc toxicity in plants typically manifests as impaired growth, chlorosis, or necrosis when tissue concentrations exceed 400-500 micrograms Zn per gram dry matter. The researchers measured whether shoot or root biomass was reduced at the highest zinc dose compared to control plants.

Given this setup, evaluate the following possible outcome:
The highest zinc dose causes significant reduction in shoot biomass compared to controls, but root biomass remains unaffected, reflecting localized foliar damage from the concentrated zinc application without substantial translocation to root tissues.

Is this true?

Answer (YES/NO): NO